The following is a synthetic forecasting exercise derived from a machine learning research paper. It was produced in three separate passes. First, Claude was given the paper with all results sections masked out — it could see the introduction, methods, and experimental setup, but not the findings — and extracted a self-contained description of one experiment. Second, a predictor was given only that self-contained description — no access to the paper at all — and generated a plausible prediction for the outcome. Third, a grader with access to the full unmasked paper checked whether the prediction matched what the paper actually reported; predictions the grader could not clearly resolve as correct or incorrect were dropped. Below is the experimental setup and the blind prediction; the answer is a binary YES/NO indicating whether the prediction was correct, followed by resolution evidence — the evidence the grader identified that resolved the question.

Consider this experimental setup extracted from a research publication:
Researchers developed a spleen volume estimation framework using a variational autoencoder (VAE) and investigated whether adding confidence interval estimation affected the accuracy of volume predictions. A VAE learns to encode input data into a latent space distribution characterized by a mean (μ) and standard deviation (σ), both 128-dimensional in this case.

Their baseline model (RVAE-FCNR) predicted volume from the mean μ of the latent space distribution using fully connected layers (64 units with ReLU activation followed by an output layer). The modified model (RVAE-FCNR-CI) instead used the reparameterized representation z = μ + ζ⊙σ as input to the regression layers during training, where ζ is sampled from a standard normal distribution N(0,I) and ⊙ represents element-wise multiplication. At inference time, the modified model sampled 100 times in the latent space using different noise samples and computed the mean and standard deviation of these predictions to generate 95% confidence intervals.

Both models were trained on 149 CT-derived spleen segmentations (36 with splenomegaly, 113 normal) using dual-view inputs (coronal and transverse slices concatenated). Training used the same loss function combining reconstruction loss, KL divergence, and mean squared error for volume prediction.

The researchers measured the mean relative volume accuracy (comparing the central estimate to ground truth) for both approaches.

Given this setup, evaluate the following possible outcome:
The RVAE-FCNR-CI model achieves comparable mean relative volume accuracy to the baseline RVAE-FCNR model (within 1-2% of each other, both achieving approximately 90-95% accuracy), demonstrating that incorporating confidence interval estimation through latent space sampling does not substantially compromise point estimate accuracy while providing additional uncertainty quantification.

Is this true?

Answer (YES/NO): YES